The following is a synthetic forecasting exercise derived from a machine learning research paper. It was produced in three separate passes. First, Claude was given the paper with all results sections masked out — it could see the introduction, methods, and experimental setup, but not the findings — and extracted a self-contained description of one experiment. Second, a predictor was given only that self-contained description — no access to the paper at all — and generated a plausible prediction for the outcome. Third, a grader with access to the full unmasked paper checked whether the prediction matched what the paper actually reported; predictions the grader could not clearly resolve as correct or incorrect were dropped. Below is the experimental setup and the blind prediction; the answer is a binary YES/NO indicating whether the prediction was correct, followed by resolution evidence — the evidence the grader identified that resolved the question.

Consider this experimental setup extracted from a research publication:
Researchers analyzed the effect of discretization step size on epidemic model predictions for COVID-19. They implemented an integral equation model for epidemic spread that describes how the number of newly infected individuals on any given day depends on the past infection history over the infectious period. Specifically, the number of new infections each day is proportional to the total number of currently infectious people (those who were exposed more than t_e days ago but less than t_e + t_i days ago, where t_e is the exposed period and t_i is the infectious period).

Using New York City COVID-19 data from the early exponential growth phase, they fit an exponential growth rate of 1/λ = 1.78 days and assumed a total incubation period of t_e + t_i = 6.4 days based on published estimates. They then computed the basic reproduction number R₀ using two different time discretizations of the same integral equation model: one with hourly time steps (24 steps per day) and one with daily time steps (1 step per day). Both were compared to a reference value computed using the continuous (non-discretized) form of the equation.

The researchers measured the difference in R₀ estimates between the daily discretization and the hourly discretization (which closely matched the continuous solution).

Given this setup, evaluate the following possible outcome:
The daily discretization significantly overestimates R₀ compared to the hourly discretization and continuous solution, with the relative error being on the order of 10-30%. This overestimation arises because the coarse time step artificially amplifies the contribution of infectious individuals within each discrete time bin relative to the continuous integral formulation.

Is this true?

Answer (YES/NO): NO